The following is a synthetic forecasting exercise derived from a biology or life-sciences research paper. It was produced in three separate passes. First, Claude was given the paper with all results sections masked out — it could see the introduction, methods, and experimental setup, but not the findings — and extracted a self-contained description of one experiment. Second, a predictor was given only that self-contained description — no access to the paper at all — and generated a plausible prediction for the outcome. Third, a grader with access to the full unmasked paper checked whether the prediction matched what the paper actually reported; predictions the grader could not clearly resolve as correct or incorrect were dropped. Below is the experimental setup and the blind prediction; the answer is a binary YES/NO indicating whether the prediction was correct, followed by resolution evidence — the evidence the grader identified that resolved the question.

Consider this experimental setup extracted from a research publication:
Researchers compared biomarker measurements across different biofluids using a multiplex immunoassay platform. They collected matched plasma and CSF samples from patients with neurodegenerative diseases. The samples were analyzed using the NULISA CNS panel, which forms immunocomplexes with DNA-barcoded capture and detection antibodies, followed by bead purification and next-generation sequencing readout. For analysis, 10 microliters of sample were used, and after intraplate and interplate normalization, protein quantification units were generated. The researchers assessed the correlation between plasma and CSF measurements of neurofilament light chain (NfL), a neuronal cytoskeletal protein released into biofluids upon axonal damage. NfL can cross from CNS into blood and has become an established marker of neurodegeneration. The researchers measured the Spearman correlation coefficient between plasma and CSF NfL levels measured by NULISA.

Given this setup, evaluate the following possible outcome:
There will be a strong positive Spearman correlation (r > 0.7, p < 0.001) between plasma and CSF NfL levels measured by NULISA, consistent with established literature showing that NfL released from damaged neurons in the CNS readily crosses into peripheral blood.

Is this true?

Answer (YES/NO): YES